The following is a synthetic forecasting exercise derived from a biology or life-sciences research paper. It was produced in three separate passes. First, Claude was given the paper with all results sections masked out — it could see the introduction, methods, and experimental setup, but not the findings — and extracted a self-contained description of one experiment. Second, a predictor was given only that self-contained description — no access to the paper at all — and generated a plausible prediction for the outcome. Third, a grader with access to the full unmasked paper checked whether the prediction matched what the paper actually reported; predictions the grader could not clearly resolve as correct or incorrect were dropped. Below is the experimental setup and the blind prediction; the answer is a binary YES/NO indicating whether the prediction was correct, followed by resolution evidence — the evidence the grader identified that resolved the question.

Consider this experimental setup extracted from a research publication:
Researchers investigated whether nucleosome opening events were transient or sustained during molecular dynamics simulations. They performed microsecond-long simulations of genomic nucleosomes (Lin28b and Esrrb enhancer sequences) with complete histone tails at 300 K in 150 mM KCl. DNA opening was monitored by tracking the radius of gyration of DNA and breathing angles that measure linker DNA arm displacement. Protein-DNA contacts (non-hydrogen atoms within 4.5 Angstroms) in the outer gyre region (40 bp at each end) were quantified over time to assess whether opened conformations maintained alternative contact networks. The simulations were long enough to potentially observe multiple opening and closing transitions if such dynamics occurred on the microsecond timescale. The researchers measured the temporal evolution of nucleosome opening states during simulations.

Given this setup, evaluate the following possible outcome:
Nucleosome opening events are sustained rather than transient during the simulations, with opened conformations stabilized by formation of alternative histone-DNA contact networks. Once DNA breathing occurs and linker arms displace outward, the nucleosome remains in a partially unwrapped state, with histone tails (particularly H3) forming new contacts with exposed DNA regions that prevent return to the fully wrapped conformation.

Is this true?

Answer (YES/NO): NO